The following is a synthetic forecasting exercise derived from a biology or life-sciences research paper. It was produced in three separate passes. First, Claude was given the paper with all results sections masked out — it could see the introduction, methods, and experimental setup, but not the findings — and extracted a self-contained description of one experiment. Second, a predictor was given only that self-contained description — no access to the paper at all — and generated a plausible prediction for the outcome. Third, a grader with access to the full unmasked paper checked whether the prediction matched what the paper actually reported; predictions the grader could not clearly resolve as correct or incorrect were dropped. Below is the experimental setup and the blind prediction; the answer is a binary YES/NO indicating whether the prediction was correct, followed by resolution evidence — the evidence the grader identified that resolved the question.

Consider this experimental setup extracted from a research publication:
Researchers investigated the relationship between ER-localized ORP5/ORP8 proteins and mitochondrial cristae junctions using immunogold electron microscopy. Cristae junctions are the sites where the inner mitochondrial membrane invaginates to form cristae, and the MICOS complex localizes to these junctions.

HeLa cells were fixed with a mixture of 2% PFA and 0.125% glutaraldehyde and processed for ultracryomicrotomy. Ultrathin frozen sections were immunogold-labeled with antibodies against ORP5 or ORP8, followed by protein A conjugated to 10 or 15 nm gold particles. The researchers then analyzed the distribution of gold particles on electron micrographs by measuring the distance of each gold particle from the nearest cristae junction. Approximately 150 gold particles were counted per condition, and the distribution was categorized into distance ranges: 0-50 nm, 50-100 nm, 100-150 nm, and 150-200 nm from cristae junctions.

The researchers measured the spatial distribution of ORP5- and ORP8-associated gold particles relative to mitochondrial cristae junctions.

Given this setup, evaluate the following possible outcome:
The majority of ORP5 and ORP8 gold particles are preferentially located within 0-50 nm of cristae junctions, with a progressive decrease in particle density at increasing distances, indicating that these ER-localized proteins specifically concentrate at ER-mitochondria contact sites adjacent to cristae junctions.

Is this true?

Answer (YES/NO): NO